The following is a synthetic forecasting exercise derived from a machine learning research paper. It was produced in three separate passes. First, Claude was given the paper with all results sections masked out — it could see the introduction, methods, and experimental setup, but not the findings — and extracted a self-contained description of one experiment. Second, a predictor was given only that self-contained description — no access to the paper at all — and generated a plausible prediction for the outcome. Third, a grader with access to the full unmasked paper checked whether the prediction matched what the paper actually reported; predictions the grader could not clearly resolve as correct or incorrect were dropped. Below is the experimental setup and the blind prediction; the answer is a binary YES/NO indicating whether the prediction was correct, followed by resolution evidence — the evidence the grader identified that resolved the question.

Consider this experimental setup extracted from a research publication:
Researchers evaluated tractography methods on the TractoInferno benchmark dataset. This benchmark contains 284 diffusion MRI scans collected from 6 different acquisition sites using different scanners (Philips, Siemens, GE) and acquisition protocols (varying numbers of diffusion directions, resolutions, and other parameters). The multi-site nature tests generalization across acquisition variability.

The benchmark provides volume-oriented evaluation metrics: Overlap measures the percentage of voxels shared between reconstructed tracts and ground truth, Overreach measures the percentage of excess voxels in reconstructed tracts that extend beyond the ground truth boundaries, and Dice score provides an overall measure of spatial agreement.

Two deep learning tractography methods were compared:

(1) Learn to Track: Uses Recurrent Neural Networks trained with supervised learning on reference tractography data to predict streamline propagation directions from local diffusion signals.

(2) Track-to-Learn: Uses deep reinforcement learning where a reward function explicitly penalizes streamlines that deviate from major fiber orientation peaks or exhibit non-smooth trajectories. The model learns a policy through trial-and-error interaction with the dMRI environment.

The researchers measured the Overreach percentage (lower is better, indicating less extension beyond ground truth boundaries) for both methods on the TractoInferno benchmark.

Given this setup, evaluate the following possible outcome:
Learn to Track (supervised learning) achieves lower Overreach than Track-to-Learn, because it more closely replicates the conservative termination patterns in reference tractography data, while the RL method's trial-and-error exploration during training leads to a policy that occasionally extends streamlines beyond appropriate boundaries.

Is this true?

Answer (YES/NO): NO